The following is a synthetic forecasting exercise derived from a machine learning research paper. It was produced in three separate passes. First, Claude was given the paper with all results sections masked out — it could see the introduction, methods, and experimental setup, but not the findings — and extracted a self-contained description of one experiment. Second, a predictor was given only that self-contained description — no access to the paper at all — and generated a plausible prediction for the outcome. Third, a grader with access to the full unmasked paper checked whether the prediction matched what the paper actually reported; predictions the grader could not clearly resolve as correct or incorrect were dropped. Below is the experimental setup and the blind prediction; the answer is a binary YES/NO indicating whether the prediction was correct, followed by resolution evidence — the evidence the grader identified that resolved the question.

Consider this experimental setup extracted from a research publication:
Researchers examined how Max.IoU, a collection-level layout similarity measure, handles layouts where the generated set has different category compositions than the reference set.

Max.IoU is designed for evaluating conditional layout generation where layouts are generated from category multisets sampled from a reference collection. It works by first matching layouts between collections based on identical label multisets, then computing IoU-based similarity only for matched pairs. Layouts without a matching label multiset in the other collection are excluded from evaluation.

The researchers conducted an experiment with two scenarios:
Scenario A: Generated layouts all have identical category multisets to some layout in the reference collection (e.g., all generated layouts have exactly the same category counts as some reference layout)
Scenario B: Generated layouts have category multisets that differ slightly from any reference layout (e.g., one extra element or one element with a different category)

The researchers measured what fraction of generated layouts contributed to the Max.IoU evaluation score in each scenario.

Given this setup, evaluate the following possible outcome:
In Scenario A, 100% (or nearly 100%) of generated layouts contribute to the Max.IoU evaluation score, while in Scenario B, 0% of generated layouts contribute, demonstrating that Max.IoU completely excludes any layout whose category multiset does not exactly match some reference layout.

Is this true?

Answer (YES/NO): YES